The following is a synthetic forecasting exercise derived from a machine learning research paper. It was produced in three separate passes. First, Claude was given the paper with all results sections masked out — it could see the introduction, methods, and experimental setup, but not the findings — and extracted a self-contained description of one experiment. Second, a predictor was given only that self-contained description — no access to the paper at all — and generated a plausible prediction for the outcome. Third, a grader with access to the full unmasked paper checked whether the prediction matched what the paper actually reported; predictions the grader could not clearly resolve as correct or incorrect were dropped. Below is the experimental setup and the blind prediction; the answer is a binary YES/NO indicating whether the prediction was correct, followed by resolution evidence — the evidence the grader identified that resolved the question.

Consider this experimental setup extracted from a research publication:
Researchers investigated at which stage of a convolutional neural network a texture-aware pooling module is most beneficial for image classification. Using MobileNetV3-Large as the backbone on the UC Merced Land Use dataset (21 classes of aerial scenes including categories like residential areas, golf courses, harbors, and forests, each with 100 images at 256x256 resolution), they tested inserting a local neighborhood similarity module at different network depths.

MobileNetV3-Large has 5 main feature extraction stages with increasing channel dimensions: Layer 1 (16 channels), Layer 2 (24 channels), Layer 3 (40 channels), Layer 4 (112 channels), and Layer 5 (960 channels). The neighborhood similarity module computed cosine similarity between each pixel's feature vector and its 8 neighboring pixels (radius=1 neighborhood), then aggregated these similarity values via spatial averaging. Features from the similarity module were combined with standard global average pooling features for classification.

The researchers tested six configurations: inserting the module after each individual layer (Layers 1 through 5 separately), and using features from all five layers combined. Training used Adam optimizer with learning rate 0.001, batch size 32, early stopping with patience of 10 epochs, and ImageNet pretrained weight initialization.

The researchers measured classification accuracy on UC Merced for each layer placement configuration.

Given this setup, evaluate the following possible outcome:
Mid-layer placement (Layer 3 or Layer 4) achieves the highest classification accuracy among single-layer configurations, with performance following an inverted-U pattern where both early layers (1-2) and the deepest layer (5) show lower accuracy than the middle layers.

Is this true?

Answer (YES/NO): NO